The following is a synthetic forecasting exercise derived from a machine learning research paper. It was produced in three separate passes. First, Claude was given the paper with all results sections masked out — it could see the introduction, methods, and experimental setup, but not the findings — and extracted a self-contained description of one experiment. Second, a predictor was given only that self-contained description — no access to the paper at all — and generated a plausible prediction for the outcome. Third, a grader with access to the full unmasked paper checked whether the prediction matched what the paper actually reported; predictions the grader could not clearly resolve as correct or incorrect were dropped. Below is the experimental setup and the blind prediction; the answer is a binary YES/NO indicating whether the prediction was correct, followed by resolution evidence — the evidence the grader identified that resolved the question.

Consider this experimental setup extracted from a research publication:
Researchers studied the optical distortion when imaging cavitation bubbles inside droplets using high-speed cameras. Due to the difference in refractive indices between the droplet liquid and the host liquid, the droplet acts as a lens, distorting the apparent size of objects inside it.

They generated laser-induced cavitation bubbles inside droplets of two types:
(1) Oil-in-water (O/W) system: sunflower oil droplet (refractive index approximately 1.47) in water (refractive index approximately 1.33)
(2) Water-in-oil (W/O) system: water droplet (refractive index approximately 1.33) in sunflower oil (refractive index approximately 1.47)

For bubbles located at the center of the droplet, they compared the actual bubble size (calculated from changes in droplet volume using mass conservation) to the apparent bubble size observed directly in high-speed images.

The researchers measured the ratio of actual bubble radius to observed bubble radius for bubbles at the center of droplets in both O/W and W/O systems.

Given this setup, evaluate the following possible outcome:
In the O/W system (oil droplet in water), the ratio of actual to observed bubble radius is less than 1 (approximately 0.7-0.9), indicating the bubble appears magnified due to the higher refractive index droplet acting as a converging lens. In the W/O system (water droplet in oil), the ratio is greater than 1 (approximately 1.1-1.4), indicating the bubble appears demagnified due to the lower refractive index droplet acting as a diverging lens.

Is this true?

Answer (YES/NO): NO